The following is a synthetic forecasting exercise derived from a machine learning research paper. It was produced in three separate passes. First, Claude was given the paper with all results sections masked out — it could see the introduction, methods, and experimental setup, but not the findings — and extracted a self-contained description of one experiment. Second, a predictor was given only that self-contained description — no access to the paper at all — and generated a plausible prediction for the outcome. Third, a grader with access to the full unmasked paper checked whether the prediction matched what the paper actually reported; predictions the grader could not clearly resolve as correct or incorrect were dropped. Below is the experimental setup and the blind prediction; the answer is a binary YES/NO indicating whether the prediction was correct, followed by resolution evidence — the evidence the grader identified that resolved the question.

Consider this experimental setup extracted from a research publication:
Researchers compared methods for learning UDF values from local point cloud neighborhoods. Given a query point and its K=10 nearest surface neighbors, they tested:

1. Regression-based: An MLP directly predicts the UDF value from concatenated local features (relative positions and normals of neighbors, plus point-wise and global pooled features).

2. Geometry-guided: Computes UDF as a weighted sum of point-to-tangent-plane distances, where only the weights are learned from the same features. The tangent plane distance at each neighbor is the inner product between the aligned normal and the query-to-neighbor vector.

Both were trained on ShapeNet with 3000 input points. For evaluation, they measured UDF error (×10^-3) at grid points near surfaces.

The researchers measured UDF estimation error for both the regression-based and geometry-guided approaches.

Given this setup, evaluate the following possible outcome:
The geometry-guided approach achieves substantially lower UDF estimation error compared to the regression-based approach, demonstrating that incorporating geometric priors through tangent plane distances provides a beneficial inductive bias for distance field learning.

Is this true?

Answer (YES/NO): YES